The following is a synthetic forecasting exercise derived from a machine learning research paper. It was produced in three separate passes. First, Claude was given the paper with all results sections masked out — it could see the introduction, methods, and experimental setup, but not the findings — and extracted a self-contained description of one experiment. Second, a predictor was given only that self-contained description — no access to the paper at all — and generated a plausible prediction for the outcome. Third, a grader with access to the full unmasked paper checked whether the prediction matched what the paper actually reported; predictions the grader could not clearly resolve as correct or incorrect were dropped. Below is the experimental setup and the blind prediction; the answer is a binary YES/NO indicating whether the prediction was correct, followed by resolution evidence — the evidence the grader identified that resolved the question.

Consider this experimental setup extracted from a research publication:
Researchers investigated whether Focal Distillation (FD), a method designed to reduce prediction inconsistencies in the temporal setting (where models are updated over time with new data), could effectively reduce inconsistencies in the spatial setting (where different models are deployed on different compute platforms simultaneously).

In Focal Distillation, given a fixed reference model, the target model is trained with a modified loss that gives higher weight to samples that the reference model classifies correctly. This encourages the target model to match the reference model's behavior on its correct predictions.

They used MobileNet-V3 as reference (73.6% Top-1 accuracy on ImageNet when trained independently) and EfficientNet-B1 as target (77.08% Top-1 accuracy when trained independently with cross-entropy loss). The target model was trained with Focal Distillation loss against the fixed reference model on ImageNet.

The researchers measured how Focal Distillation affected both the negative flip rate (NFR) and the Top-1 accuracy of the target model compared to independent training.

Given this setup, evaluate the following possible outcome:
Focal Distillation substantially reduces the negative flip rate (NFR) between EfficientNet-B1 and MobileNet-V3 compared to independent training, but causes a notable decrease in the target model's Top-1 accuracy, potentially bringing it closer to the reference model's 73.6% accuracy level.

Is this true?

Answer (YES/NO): YES